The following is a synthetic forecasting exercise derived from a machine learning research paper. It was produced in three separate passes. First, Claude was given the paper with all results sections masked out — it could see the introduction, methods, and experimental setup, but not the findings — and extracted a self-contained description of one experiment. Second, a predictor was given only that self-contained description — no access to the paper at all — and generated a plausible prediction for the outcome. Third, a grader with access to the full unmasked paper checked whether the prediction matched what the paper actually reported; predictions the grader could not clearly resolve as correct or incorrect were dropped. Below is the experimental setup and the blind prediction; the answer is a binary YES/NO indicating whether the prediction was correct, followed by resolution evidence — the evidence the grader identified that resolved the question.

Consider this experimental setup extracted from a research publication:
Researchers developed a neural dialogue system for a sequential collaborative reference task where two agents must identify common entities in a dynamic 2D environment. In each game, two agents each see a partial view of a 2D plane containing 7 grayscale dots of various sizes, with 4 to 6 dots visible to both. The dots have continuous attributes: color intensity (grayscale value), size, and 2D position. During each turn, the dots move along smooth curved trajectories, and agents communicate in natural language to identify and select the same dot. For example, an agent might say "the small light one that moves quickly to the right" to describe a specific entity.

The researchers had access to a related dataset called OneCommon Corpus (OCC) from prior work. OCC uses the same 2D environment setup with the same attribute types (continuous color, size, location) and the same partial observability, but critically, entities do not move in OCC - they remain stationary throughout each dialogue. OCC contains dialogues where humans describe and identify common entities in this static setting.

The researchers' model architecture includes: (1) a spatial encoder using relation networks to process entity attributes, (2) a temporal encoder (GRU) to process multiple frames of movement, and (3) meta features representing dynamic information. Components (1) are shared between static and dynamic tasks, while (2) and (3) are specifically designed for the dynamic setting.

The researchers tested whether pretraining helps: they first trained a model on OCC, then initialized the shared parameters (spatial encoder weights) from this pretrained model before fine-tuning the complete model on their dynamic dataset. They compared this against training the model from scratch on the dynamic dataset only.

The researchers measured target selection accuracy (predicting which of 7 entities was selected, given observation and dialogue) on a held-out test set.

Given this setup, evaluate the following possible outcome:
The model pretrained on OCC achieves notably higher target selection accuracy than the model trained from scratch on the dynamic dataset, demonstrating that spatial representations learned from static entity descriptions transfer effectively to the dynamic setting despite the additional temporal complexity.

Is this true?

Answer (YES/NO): NO